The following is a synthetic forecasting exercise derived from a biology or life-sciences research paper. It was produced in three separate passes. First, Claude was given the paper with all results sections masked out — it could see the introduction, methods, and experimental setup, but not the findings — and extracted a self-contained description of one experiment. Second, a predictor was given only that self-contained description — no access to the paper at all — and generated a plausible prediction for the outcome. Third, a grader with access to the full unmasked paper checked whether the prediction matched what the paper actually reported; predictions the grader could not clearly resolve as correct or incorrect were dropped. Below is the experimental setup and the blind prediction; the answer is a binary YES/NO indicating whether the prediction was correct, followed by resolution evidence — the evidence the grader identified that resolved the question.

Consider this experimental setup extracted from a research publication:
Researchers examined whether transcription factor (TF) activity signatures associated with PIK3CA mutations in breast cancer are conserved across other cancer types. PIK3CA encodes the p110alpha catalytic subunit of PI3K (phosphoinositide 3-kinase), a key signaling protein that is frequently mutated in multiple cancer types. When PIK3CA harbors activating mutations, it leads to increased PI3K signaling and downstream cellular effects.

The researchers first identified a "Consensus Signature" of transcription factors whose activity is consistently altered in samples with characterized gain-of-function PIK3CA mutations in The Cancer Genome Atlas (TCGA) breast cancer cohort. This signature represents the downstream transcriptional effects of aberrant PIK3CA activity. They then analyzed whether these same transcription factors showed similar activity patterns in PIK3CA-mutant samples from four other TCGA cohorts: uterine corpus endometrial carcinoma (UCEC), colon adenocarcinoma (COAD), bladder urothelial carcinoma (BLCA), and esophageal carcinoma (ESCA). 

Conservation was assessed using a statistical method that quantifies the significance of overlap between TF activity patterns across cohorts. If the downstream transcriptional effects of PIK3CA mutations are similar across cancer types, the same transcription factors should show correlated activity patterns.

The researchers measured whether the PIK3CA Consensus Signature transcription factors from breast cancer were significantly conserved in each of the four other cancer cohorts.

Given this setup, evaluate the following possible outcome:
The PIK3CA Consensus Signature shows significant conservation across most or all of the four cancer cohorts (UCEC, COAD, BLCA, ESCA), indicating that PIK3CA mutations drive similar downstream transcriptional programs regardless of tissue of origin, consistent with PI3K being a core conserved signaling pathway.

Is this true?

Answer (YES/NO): NO